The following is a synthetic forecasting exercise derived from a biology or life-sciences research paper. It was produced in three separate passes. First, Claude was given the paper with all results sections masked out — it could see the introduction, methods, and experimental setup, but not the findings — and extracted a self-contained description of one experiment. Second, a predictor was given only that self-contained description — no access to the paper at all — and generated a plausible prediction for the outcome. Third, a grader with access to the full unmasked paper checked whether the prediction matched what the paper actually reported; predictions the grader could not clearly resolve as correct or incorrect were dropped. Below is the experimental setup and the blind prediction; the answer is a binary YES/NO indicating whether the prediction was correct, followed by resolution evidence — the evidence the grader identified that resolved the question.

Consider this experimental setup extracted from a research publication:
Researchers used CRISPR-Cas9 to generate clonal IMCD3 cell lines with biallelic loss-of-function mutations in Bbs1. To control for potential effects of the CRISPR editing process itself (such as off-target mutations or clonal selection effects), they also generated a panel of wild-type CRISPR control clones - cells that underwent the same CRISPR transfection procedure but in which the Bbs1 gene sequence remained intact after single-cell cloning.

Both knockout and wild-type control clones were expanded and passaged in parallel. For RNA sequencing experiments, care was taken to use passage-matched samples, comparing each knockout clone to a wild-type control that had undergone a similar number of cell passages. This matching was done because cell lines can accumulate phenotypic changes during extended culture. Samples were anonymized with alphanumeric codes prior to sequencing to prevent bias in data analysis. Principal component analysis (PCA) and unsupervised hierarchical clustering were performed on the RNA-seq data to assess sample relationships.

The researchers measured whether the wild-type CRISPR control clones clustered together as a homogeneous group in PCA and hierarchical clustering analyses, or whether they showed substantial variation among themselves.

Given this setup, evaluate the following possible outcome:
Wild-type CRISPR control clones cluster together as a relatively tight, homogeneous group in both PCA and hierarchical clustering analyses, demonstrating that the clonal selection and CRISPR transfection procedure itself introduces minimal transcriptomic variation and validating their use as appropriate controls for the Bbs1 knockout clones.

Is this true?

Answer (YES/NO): NO